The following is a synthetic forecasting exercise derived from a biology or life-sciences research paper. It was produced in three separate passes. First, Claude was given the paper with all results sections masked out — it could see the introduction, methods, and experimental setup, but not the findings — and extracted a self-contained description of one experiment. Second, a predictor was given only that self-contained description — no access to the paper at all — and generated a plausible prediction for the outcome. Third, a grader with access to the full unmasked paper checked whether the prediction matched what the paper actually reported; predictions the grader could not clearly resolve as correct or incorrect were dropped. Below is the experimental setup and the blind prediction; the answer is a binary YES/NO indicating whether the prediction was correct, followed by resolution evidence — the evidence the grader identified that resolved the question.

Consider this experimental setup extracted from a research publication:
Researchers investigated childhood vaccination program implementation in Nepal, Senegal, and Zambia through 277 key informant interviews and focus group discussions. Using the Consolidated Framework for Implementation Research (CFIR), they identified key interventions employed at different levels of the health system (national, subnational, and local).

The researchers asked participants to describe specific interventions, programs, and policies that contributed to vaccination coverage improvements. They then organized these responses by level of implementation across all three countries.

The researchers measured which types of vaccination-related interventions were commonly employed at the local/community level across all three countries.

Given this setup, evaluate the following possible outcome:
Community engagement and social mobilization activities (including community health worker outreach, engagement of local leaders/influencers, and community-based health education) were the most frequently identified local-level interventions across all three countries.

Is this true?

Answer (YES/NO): NO